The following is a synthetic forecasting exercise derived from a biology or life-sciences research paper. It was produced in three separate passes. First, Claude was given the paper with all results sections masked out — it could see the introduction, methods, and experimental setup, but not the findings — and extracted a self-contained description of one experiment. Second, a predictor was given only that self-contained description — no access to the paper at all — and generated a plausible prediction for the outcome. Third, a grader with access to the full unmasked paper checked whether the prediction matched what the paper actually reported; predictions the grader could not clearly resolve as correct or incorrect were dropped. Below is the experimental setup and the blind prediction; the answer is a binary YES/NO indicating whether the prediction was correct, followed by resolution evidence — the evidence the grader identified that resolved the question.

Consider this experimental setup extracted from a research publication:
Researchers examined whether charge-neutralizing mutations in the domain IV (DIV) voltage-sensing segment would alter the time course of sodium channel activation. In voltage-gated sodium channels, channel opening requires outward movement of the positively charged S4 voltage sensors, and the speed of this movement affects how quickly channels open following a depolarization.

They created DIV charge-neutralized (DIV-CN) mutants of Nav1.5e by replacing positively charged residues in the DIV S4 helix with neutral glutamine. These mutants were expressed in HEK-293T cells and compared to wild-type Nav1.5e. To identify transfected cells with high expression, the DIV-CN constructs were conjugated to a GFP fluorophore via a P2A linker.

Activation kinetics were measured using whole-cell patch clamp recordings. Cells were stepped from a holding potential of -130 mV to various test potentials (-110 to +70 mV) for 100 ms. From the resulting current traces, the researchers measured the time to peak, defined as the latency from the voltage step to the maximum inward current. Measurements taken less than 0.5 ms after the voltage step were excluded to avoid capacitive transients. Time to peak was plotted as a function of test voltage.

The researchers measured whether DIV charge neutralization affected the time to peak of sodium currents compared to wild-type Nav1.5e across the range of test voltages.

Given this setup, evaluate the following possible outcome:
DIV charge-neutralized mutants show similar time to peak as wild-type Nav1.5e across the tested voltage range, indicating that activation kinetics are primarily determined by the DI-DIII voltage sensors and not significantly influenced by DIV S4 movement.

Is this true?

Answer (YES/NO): YES